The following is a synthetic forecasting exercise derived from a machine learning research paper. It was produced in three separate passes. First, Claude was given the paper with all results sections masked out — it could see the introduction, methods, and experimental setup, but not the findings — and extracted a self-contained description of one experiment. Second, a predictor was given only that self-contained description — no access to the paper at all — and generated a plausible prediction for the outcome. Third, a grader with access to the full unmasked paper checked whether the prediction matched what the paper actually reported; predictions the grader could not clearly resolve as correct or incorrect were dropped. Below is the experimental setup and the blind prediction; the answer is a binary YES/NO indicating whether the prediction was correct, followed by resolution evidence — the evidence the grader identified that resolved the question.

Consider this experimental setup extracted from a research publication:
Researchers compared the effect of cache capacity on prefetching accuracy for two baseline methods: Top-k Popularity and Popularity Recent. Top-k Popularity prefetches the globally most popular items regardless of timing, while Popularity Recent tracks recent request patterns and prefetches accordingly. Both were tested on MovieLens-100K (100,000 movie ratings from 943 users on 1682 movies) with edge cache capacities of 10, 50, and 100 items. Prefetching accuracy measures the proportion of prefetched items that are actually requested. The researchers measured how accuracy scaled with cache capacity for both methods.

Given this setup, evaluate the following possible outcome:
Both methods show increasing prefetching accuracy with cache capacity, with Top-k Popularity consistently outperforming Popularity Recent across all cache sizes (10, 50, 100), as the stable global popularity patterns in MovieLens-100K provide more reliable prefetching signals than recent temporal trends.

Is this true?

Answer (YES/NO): YES